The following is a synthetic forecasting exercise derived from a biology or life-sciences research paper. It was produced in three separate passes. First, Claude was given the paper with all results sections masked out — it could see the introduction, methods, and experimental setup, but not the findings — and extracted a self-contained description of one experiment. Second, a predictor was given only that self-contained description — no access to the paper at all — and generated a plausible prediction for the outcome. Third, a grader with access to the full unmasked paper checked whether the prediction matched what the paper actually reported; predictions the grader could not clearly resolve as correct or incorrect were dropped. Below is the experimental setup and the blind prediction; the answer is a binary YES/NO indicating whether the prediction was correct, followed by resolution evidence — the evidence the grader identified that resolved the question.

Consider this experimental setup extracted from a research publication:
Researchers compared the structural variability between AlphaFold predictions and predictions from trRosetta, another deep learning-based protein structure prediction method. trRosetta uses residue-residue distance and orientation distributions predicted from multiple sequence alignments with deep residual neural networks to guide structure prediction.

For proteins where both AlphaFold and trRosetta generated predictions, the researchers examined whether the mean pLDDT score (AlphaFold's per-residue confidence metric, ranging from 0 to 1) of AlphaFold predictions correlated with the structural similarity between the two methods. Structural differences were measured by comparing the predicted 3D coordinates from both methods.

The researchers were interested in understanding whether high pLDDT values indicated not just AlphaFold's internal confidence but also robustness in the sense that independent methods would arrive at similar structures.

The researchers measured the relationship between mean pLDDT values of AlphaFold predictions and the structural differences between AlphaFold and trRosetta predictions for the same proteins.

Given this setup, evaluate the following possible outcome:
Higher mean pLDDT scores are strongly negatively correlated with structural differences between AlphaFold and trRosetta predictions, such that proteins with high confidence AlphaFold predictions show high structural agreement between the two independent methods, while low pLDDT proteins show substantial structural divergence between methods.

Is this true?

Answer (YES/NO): YES